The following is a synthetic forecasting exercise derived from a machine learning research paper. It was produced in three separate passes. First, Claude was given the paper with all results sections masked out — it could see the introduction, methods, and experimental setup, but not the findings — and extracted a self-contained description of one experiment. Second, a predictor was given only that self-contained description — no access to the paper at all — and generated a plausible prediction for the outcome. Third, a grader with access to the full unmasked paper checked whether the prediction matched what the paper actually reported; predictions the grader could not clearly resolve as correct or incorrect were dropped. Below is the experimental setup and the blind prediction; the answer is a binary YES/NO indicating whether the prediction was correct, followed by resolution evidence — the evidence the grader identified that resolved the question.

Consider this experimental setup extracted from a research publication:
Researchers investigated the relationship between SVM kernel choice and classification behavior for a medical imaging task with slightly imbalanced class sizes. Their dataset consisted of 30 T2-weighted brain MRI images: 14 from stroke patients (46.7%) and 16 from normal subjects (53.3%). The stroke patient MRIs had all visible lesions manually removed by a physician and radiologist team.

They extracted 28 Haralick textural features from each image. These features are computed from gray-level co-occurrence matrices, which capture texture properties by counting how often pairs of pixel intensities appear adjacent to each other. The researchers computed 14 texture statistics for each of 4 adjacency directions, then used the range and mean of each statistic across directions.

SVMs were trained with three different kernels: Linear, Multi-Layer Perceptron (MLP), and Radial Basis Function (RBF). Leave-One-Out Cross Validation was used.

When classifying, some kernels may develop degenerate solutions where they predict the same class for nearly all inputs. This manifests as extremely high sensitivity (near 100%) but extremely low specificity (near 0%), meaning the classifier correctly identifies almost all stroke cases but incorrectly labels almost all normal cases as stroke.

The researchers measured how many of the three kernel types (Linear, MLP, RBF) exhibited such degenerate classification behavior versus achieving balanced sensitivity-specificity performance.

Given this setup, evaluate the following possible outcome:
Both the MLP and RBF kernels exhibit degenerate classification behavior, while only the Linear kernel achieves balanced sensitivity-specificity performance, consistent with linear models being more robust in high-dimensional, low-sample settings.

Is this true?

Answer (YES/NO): NO